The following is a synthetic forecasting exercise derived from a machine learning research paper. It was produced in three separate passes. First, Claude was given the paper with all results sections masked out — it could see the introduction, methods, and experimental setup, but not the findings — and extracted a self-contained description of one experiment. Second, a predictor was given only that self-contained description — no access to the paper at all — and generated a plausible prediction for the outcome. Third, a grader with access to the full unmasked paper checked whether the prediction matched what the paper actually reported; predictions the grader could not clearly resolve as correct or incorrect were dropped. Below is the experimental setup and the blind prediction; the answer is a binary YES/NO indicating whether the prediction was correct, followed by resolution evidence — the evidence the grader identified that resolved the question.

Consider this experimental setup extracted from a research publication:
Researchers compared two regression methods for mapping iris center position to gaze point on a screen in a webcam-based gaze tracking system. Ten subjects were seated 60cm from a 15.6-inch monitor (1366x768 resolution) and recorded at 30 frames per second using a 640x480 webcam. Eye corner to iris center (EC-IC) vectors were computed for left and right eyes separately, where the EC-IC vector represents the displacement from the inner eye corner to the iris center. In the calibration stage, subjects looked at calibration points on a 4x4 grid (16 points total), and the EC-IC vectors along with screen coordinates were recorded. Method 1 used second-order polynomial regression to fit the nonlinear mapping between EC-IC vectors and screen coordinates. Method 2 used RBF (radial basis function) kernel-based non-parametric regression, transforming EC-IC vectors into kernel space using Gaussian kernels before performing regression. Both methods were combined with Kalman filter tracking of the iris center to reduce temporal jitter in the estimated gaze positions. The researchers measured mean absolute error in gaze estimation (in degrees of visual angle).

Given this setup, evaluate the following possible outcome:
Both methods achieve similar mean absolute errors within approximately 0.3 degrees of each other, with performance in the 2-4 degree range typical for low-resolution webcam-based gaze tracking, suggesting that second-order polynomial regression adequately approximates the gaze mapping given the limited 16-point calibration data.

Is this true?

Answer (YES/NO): NO